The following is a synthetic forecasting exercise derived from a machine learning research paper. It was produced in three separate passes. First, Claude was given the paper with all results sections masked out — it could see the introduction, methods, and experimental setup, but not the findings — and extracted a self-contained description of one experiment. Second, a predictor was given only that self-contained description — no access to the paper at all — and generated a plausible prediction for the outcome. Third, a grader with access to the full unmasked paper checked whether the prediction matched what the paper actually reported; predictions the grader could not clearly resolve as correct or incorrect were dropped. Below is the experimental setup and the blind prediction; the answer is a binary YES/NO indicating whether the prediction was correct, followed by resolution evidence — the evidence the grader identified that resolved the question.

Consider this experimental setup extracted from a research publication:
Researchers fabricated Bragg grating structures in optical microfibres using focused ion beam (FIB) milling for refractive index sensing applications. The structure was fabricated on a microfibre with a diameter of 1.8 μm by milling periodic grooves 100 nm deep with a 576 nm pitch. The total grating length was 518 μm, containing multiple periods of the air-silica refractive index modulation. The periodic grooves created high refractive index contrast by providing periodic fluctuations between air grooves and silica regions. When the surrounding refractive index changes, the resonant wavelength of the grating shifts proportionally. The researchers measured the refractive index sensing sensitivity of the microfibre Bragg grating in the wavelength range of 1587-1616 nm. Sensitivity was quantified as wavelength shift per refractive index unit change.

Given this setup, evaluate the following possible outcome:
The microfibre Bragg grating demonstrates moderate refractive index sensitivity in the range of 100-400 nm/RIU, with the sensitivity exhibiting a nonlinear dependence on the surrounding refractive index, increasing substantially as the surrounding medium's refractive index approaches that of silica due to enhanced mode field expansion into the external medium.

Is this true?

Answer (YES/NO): NO